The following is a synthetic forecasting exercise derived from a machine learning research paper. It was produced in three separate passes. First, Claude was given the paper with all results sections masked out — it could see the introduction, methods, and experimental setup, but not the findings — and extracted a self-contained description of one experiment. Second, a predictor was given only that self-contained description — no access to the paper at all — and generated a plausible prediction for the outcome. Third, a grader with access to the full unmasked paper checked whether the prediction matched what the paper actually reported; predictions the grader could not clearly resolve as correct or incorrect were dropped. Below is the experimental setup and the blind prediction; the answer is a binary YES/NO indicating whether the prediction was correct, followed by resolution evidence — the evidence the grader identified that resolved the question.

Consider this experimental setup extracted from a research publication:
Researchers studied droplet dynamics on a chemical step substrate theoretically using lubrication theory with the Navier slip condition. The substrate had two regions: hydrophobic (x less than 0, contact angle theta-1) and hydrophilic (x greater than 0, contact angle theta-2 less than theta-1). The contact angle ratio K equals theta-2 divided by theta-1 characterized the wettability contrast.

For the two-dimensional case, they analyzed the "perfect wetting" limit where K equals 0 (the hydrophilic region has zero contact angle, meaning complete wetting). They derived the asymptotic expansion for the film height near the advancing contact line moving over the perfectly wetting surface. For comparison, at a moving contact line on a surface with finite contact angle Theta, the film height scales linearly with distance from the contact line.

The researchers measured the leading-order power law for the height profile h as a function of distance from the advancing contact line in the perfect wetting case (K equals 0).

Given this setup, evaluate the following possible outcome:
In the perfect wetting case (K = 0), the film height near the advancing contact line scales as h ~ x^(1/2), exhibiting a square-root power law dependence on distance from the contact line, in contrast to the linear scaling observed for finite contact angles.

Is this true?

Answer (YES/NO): NO